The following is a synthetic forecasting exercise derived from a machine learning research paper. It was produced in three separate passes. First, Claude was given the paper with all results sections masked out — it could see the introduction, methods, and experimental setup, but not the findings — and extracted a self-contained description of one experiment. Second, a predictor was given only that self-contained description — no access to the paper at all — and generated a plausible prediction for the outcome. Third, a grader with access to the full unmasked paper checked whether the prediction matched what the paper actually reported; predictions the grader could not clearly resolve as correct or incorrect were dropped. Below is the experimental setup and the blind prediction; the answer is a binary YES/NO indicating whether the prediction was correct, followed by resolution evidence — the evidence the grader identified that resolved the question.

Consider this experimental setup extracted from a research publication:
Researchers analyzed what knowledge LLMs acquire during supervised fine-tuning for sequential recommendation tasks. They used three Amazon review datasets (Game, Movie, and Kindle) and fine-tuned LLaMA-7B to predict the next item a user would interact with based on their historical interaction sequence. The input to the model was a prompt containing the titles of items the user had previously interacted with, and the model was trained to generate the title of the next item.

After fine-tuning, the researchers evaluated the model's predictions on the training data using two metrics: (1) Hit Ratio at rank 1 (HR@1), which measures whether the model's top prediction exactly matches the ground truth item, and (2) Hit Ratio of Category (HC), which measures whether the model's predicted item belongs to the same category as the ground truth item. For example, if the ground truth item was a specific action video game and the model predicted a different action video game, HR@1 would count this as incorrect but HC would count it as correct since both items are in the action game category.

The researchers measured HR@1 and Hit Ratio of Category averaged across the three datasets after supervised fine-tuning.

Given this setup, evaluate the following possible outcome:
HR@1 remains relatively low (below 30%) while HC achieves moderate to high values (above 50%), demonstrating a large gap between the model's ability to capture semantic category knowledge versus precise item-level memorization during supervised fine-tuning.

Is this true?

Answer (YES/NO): NO